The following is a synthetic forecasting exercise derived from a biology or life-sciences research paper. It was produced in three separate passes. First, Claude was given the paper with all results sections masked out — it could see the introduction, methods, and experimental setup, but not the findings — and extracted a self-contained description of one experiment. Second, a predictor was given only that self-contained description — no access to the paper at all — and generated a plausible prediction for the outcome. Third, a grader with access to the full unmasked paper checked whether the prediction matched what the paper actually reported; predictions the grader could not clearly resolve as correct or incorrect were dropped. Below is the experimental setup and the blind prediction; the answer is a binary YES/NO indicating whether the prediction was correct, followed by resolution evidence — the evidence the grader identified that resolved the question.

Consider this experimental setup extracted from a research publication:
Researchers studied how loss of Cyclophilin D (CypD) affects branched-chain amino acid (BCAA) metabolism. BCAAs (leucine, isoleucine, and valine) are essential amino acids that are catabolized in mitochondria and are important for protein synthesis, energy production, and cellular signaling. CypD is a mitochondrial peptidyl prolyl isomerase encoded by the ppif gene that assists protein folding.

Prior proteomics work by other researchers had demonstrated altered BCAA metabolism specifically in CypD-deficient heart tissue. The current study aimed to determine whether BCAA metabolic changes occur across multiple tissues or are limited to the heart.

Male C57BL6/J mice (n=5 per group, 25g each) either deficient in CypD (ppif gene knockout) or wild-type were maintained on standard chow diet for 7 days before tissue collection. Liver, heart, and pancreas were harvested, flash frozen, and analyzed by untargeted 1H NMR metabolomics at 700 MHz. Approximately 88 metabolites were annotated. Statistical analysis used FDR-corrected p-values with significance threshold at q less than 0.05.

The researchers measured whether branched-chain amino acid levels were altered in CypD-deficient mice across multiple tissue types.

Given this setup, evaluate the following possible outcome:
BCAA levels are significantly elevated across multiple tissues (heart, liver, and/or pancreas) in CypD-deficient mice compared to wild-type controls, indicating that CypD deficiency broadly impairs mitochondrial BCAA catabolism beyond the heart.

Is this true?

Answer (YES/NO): YES